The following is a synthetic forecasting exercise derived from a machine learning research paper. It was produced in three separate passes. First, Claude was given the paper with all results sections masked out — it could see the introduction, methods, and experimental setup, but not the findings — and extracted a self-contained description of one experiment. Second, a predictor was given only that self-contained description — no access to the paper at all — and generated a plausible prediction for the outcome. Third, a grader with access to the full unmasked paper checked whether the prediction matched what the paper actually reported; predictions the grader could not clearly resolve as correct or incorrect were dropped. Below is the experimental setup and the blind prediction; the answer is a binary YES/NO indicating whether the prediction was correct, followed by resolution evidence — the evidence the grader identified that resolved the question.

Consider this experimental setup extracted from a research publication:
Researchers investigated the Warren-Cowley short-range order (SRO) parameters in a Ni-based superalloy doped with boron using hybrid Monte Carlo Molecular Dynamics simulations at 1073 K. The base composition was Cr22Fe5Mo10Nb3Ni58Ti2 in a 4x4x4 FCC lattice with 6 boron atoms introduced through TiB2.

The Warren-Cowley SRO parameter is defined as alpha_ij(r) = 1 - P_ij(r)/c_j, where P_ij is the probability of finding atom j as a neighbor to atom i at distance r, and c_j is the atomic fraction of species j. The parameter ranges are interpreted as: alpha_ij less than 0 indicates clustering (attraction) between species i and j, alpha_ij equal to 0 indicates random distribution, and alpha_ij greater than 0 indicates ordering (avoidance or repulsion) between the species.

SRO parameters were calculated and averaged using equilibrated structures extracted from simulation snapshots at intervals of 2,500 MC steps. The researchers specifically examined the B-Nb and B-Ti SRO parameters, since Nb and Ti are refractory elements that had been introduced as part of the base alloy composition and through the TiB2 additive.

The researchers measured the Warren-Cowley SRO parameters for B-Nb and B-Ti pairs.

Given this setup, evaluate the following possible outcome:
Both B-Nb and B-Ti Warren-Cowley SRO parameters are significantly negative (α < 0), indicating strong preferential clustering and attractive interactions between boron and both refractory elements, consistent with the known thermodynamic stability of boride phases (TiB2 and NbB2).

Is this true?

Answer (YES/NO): NO